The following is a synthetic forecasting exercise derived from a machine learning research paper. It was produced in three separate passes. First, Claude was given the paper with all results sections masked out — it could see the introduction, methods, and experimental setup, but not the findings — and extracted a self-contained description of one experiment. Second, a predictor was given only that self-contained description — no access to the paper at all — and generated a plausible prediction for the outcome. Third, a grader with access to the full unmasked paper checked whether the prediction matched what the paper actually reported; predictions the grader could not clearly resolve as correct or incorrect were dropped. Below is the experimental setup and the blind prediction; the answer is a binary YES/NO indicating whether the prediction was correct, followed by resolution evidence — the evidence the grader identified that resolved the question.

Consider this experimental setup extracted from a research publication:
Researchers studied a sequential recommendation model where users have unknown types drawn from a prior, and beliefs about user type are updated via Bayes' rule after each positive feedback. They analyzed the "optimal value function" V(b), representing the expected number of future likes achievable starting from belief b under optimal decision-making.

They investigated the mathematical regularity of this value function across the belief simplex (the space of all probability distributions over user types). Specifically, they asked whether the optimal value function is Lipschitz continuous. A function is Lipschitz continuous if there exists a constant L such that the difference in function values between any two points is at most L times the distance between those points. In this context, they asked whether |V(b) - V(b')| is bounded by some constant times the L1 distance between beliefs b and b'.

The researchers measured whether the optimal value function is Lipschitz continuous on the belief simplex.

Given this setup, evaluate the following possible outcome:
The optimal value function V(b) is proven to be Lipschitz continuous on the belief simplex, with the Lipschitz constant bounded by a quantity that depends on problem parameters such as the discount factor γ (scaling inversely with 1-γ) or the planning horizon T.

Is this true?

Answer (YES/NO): NO